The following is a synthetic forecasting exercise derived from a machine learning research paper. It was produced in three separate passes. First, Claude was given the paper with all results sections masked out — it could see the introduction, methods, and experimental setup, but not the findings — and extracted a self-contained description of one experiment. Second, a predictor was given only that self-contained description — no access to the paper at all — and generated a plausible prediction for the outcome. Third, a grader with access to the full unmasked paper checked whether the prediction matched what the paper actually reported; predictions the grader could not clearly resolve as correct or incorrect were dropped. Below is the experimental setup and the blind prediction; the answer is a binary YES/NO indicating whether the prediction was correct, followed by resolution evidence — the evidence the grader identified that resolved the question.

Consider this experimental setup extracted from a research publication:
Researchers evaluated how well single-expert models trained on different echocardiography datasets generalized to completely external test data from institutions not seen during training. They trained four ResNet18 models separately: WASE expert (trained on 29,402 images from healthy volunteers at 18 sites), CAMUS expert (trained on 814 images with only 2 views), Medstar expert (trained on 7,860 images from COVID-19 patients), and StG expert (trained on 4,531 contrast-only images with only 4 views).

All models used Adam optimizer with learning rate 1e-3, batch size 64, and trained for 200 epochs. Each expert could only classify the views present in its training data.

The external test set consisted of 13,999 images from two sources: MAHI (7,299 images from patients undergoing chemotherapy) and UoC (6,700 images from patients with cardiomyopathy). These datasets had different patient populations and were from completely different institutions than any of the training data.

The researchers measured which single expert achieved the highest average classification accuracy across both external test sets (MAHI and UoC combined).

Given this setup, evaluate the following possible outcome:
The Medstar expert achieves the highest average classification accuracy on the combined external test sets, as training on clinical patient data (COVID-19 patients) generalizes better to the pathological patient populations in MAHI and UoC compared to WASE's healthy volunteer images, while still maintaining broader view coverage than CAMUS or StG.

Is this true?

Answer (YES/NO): YES